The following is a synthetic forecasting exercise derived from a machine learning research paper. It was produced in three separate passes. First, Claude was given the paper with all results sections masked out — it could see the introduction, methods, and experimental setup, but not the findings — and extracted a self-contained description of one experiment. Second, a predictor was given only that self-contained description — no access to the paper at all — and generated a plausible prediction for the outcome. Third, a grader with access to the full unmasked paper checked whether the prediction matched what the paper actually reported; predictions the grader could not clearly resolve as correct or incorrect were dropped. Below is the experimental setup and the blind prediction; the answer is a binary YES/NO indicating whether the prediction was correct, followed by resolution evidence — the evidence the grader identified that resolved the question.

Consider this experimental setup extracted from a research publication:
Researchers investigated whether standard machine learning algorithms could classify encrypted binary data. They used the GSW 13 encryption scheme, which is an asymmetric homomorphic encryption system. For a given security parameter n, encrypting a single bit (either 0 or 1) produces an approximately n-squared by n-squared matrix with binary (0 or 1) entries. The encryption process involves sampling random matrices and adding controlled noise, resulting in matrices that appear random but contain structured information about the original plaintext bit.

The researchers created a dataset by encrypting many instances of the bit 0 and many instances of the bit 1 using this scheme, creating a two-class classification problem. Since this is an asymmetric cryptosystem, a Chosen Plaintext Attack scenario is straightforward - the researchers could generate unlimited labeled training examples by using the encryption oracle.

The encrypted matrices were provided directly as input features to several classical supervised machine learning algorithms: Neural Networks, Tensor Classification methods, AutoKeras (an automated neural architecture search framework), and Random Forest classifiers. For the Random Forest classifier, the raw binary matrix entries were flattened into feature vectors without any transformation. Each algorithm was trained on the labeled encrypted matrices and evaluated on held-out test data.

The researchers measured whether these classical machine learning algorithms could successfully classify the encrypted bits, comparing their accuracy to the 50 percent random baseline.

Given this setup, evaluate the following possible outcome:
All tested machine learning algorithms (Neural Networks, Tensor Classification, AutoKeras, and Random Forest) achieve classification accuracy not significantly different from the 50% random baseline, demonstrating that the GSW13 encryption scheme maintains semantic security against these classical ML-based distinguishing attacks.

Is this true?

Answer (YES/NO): YES